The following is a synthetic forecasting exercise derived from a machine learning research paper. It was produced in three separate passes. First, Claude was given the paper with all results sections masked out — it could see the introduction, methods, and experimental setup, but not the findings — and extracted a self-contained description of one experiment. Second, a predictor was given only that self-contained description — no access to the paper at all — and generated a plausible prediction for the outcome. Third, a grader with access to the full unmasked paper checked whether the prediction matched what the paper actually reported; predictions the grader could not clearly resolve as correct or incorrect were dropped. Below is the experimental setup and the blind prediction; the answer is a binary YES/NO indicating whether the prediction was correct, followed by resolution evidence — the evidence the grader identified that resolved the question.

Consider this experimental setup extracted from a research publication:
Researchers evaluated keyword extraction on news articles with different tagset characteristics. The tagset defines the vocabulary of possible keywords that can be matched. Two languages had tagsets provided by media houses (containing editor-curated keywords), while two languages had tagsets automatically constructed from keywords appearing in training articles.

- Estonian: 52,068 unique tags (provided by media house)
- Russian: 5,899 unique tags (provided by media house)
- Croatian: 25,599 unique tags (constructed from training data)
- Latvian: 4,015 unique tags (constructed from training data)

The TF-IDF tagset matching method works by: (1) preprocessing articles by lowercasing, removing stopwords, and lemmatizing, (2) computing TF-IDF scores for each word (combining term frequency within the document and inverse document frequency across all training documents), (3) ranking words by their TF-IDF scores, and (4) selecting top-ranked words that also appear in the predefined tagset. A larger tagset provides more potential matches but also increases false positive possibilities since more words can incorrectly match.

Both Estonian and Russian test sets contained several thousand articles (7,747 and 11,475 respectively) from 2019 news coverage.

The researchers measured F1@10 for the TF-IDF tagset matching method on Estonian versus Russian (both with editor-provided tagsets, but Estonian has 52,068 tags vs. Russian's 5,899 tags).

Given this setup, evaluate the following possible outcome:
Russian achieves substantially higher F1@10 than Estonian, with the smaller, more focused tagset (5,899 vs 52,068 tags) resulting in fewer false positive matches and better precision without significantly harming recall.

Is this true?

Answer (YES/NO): NO